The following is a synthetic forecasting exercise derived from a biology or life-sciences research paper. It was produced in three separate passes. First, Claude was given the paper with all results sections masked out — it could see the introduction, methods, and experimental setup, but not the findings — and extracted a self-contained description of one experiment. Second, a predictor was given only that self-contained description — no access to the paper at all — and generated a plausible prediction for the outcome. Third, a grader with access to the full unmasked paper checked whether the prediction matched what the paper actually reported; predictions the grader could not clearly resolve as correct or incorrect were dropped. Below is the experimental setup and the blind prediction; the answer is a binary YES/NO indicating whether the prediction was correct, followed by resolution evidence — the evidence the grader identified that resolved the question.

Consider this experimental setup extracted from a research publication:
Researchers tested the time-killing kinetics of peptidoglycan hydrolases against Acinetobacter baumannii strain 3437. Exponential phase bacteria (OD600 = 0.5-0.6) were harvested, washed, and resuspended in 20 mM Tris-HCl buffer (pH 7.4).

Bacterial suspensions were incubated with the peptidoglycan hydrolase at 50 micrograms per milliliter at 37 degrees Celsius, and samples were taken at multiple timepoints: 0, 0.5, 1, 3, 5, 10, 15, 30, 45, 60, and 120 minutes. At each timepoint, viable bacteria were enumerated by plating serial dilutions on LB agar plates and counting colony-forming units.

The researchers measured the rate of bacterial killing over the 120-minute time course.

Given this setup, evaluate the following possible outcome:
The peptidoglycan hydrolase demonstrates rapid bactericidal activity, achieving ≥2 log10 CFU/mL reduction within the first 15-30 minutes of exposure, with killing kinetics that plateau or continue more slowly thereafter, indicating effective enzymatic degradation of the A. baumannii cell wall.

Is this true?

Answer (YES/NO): YES